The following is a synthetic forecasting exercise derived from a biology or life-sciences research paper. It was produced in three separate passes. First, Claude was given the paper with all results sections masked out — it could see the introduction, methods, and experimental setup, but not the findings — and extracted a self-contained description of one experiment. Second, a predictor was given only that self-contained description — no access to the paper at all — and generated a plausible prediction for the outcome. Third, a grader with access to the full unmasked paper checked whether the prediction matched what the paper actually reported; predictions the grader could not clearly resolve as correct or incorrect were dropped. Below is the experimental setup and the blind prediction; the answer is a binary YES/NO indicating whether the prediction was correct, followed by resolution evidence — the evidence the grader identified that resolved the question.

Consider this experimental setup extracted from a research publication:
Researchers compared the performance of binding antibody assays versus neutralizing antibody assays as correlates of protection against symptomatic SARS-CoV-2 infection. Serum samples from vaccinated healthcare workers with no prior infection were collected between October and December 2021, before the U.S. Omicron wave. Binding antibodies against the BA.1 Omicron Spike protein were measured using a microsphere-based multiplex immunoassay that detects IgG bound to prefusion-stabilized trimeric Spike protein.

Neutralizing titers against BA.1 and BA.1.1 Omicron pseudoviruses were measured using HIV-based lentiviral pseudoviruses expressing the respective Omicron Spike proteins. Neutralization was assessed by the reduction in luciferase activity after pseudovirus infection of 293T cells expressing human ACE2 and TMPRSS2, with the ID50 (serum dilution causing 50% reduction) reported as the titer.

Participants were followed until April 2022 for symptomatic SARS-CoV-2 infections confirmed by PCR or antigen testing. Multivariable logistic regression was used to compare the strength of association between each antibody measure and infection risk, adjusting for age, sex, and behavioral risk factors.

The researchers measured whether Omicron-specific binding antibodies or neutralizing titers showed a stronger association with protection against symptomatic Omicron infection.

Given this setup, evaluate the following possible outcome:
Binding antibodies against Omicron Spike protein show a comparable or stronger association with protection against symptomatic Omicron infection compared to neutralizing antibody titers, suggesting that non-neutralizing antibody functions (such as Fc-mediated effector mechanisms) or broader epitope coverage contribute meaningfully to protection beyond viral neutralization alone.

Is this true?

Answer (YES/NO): NO